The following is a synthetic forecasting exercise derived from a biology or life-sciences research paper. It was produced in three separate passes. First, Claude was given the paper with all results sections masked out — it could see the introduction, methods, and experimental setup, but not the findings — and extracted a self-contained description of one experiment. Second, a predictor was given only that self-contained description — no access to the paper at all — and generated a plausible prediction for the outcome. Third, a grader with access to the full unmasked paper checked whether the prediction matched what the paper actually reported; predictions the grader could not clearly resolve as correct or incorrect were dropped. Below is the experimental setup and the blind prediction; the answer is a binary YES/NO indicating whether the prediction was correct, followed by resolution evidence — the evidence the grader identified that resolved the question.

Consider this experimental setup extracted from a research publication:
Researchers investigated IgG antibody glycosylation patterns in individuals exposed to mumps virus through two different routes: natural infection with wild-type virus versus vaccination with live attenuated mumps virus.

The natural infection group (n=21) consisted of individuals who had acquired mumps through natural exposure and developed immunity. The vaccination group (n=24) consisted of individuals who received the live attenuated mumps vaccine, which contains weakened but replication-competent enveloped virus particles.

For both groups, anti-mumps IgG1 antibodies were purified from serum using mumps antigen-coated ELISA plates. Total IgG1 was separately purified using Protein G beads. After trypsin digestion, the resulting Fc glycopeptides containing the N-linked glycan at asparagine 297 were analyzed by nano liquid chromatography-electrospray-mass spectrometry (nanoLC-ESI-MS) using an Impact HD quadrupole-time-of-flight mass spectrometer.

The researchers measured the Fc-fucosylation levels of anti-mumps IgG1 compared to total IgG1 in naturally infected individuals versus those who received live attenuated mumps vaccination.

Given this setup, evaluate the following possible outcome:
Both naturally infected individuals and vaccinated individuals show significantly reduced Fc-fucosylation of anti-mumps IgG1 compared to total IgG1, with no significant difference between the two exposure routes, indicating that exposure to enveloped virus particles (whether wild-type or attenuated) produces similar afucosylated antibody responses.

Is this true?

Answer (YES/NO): YES